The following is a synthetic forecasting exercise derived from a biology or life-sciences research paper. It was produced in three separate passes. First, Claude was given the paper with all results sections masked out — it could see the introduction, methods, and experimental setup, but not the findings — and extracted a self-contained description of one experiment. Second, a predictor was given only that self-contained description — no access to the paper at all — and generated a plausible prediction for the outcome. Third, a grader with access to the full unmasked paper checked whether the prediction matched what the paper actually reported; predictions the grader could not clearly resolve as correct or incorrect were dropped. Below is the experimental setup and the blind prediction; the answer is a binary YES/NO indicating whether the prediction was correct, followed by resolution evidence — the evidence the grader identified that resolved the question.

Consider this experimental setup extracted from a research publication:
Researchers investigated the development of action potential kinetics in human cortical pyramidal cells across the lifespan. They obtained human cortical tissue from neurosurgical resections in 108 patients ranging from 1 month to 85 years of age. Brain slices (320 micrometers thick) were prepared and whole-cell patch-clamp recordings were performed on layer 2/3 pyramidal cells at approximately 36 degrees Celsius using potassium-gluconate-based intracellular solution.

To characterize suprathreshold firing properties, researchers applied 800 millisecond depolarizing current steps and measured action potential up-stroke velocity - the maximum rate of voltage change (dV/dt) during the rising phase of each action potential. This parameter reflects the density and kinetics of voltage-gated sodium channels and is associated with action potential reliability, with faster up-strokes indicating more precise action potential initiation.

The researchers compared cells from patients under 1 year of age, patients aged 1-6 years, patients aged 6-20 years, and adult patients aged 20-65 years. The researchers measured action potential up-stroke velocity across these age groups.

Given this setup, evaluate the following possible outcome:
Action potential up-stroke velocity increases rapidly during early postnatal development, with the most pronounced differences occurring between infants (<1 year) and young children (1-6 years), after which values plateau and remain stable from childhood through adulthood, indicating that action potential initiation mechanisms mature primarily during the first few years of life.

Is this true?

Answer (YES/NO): YES